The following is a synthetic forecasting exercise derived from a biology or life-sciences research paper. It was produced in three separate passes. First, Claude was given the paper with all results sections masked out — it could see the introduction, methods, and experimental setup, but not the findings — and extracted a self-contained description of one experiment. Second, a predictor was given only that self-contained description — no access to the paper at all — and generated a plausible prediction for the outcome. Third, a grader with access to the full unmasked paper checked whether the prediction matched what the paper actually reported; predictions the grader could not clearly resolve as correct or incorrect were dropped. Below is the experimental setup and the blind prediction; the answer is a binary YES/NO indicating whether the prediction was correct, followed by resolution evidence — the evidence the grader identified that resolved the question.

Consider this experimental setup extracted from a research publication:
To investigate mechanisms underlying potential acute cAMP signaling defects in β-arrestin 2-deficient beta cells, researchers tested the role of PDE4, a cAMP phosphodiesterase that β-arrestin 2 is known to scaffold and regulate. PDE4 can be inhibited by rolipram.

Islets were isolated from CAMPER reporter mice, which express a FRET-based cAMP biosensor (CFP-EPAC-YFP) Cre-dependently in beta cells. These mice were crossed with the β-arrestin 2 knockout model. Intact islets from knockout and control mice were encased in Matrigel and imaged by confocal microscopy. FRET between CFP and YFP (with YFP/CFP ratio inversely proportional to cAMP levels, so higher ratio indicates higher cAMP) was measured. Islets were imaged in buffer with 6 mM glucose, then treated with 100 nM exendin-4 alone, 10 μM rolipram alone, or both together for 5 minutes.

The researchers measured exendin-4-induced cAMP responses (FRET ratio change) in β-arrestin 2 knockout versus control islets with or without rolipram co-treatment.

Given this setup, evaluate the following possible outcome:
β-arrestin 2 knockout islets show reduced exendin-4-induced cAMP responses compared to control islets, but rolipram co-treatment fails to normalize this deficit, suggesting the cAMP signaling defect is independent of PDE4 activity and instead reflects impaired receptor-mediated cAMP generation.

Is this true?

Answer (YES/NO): NO